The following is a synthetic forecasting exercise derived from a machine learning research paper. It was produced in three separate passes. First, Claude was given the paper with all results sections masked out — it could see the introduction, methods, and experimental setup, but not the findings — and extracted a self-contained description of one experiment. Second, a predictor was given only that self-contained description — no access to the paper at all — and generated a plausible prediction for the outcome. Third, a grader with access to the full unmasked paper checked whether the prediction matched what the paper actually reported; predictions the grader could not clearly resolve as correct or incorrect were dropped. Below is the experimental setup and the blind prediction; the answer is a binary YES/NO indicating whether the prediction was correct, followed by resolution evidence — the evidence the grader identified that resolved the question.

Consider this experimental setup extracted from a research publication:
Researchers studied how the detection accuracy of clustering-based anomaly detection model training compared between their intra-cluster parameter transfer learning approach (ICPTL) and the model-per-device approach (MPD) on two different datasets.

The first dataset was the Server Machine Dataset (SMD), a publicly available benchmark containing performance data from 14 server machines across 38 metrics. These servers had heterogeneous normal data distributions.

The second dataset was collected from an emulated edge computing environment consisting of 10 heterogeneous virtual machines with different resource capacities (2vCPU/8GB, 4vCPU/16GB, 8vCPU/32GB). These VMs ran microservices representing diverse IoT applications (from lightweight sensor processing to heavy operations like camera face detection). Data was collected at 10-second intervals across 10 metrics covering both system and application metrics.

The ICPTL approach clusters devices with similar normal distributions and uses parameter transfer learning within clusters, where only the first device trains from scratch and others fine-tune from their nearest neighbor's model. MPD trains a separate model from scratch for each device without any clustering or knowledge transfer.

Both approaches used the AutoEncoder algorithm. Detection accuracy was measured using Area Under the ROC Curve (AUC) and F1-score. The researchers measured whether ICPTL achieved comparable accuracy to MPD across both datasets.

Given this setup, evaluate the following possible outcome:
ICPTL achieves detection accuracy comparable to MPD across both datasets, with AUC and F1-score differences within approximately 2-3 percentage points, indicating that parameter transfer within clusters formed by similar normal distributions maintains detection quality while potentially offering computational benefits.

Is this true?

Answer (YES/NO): NO